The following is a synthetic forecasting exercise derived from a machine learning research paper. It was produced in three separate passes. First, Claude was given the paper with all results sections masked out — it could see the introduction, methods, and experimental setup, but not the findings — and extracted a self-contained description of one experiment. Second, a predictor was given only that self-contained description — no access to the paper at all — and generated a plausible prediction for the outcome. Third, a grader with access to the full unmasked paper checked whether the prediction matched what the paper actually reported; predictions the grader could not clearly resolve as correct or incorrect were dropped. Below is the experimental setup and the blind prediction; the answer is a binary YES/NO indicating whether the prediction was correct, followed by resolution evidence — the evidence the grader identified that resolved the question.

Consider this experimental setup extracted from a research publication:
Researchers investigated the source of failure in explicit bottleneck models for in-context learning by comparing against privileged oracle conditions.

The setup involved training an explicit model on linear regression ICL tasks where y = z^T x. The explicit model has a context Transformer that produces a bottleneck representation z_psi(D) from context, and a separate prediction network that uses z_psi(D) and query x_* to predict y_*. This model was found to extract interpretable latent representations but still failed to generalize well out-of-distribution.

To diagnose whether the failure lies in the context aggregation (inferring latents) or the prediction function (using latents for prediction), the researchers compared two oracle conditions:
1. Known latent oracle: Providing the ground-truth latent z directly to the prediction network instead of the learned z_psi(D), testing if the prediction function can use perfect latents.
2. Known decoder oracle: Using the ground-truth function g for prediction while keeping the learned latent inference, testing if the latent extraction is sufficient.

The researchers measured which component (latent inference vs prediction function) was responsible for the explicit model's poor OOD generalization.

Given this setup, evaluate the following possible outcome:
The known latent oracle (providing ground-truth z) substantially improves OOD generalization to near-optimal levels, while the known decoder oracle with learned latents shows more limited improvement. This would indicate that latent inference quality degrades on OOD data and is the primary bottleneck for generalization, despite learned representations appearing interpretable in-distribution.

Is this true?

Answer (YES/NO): NO